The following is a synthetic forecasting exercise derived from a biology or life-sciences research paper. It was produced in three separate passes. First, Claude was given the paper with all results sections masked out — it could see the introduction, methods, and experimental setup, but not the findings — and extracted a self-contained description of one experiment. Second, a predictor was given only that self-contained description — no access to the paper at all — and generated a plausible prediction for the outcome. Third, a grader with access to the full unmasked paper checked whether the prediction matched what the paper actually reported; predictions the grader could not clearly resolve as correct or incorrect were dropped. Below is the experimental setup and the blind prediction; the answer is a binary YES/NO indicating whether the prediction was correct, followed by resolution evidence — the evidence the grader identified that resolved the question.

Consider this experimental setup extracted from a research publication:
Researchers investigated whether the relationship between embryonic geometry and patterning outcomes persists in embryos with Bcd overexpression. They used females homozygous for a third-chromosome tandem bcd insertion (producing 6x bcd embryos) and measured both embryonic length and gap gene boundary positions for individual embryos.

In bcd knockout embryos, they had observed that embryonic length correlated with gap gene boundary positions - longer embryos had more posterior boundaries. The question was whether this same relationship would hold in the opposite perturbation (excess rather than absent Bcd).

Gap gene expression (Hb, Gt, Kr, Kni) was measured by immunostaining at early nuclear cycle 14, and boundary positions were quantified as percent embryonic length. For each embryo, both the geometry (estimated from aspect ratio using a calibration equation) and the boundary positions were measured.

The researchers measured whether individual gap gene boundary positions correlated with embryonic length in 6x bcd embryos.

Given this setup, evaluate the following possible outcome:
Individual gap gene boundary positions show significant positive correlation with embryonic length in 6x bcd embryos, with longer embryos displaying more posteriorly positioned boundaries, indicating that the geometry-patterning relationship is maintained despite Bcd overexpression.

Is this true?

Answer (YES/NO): NO